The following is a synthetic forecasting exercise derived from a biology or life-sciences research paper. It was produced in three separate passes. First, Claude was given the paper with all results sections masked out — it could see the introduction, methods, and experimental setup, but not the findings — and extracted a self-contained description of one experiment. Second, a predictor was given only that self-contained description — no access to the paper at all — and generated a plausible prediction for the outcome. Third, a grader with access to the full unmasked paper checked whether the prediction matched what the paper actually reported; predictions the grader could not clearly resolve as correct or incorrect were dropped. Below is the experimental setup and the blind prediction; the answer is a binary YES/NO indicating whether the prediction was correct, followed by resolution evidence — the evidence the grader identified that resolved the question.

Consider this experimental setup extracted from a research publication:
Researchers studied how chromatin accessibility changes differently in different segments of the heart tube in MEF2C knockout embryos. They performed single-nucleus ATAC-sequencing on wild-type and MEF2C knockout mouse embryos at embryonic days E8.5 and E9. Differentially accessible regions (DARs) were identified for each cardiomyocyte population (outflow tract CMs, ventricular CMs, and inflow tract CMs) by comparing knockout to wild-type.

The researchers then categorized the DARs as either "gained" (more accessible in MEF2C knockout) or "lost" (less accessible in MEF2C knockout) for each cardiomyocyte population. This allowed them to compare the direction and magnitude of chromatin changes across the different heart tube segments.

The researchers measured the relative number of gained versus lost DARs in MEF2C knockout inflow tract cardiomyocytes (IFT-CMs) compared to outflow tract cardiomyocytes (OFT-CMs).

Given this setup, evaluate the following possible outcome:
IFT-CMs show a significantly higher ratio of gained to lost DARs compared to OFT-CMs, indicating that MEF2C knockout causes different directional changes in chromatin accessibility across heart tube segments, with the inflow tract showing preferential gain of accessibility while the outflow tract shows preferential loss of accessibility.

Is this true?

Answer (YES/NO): NO